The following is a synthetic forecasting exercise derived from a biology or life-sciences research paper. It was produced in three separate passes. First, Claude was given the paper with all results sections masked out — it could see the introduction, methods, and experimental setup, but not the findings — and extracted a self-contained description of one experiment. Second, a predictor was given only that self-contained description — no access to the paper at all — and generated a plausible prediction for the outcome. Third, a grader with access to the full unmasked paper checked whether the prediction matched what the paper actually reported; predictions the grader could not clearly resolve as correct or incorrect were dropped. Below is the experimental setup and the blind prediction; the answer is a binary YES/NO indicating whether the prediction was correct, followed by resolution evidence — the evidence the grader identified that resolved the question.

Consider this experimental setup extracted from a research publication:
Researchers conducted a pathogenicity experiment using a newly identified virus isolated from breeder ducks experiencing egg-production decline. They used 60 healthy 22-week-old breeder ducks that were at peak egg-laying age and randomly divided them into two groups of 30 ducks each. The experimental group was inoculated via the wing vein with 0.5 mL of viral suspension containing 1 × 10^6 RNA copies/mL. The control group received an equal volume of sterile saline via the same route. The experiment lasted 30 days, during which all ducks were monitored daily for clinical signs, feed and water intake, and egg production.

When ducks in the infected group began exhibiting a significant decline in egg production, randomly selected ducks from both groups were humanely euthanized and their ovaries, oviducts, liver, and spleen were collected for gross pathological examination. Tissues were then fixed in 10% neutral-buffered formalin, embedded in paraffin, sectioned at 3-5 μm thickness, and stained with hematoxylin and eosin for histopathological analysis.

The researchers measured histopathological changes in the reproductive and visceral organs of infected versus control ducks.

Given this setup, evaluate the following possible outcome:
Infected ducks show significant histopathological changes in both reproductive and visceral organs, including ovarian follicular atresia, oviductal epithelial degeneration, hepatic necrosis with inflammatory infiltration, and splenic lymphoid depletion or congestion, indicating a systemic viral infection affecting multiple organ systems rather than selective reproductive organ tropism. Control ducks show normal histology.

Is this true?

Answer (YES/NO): YES